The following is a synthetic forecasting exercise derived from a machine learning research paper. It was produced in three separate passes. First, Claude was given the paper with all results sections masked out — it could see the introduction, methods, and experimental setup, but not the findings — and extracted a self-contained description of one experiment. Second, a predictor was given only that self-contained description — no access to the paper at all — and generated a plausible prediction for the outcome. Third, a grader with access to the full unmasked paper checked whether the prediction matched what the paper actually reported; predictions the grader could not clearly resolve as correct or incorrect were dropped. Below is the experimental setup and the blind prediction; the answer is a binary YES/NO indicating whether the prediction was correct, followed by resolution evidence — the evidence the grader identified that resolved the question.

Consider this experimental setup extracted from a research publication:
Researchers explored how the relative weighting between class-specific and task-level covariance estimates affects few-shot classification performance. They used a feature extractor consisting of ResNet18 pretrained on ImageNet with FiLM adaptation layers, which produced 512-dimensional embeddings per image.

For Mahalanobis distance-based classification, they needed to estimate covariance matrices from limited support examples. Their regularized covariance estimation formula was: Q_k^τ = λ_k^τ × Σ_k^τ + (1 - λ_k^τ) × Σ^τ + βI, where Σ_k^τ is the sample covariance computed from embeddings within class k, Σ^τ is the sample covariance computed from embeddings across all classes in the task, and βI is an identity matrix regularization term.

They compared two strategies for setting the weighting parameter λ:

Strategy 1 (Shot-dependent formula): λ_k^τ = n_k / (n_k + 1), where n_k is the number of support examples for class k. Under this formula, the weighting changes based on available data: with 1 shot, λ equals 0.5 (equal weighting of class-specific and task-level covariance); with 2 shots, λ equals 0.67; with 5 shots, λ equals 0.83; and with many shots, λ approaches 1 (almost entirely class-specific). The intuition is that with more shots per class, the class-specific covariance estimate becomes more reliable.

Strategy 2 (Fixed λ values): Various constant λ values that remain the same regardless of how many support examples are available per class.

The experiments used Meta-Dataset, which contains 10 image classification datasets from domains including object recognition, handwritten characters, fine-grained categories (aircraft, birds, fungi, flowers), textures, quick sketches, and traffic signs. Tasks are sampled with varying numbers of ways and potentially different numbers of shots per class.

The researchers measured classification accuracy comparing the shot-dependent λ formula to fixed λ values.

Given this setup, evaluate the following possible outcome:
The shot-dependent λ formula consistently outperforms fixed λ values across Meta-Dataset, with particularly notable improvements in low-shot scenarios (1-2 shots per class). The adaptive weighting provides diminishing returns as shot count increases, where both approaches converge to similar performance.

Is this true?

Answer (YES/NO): NO